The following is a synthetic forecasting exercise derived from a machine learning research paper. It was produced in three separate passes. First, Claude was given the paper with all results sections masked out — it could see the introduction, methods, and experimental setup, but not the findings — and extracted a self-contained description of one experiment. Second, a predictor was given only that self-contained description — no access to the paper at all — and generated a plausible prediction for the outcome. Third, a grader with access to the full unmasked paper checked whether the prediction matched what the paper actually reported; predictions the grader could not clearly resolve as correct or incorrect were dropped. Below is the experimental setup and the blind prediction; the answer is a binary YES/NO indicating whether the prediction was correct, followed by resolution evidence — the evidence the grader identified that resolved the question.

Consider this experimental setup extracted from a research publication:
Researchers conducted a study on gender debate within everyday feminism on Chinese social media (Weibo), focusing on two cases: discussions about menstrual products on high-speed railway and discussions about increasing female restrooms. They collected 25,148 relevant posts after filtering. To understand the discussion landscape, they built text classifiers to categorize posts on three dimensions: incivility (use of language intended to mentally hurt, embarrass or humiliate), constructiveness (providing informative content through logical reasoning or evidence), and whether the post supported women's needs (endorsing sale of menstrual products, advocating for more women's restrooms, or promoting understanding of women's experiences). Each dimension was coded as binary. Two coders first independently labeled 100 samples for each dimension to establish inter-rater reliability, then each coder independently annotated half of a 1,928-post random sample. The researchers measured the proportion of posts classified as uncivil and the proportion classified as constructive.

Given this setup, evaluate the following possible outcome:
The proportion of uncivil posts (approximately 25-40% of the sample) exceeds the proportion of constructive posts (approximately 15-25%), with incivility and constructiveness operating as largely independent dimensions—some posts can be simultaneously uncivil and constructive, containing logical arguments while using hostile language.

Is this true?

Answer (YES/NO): NO